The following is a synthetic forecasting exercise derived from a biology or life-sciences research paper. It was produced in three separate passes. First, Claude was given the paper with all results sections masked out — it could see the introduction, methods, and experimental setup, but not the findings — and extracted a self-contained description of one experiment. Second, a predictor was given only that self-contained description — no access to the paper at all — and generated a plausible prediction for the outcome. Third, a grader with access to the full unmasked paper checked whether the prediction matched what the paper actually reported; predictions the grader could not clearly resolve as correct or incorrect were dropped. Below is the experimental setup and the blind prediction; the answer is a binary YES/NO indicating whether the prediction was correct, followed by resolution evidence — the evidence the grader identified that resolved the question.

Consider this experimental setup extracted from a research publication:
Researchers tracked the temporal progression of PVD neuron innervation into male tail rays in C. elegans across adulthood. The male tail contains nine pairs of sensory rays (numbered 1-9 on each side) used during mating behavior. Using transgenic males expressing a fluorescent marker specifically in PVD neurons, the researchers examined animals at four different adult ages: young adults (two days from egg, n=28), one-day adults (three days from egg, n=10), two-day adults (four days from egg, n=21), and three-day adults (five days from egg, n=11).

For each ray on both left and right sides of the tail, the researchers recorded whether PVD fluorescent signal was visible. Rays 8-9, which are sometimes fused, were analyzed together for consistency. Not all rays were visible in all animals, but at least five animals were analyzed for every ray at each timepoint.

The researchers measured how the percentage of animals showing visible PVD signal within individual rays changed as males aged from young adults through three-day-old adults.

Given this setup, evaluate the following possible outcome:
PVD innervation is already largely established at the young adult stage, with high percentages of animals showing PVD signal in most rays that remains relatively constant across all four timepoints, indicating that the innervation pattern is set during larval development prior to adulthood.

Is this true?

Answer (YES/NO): NO